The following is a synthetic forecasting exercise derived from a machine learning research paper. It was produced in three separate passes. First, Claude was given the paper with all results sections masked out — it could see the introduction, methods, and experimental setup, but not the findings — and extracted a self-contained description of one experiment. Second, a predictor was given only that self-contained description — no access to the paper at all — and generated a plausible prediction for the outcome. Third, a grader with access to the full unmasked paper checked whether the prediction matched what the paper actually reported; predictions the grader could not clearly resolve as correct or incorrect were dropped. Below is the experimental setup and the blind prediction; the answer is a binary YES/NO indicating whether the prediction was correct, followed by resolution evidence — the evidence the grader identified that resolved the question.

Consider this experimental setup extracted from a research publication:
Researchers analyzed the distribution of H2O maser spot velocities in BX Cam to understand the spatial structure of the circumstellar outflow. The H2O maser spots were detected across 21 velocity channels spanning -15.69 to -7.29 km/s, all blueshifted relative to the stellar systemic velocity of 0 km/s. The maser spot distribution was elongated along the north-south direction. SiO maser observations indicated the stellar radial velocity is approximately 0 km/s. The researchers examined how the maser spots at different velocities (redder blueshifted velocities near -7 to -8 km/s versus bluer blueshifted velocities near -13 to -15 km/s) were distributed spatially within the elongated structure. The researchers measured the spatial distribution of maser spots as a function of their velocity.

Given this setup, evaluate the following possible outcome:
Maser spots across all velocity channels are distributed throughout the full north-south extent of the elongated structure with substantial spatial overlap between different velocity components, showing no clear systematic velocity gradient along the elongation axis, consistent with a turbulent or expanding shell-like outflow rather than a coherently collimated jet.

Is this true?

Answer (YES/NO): NO